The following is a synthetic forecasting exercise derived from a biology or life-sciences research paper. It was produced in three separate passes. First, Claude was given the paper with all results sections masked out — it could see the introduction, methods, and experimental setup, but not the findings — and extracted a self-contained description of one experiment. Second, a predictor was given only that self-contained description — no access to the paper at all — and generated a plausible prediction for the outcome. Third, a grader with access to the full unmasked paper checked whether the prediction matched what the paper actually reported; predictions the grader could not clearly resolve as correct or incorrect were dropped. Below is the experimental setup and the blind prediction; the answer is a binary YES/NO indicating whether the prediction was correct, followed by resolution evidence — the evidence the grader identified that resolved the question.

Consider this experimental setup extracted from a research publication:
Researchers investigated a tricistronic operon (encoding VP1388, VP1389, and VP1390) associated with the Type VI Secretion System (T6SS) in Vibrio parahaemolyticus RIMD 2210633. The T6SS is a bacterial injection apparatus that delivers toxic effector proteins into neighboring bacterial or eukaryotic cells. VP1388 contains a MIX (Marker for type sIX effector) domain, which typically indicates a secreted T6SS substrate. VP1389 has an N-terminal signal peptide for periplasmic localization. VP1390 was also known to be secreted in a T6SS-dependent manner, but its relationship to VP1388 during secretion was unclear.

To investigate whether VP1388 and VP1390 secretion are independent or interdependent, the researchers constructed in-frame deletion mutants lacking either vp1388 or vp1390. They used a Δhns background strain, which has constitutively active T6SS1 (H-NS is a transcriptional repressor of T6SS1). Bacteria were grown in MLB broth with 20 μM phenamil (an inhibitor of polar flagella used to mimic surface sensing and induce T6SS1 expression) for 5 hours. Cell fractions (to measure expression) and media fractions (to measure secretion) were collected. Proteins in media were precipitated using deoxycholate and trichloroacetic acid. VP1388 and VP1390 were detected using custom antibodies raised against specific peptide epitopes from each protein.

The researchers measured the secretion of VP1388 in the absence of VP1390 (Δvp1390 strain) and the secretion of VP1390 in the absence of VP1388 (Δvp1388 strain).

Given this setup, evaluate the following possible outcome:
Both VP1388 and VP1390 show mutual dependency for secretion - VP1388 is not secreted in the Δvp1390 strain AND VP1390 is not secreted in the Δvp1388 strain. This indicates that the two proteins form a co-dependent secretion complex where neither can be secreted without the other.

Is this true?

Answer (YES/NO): YES